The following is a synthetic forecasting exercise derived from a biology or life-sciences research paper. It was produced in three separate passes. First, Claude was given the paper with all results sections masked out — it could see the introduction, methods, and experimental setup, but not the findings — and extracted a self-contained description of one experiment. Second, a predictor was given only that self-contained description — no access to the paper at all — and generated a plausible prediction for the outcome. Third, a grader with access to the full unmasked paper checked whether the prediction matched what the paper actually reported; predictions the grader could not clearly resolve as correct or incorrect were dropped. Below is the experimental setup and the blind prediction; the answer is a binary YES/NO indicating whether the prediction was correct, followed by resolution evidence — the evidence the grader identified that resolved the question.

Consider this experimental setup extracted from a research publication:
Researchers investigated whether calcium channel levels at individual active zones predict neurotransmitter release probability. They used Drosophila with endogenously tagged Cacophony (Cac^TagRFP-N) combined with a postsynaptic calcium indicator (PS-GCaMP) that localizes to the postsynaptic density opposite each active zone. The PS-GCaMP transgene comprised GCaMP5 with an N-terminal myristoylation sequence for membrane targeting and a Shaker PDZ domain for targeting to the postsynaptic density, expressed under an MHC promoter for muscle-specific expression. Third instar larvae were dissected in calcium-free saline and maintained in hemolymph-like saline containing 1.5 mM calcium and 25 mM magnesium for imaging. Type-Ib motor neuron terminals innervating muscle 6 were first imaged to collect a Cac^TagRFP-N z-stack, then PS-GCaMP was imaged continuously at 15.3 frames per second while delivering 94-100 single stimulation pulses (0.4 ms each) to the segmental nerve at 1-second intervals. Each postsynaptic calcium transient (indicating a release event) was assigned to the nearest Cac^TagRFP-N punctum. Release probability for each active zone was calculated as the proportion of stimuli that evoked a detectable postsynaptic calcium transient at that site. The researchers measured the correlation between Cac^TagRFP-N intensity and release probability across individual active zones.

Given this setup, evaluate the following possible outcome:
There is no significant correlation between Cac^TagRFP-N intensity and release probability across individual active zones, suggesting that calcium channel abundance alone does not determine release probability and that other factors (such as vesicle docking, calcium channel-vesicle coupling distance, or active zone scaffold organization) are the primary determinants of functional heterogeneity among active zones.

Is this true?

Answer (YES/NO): NO